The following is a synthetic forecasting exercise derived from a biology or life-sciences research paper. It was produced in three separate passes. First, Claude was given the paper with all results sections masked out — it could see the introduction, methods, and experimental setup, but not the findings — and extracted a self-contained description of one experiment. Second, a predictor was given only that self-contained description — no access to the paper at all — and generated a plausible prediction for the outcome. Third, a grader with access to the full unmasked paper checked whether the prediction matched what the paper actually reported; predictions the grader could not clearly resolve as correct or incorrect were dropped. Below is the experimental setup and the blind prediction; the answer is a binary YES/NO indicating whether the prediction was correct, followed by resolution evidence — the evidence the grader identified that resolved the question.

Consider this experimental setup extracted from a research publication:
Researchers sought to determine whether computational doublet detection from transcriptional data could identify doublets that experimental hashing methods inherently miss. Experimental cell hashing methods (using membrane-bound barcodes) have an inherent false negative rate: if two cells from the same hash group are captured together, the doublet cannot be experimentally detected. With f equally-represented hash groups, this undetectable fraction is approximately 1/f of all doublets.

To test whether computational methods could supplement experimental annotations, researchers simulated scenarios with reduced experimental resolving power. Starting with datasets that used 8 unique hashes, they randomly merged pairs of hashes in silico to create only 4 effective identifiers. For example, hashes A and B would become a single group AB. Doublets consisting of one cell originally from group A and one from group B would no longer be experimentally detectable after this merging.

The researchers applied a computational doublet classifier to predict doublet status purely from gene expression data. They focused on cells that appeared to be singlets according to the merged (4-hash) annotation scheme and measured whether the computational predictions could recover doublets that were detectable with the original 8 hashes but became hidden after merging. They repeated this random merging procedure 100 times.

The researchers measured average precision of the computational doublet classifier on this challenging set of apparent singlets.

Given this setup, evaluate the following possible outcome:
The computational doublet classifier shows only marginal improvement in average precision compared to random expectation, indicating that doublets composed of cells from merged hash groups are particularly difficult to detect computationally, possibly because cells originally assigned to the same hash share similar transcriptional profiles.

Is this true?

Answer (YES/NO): NO